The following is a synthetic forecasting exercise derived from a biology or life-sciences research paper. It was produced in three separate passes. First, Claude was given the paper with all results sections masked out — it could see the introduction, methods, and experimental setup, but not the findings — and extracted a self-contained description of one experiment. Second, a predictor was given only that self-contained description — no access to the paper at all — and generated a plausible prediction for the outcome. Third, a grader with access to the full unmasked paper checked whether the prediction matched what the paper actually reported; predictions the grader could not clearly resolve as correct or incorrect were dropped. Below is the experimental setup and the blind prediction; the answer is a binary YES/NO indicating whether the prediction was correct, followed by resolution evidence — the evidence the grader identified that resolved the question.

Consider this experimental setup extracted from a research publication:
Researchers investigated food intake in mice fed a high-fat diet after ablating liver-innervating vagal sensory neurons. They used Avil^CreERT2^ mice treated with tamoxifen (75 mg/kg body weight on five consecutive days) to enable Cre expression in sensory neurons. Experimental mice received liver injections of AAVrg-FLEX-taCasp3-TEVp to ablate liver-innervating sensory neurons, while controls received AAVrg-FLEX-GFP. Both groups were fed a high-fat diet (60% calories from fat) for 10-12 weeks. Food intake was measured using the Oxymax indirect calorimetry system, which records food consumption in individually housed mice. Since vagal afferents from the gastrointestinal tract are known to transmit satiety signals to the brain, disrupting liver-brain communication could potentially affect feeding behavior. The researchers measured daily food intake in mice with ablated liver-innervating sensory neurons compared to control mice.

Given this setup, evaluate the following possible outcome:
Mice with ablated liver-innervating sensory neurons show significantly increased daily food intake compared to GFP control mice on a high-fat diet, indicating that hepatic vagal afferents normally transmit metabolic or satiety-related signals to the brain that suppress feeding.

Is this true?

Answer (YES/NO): NO